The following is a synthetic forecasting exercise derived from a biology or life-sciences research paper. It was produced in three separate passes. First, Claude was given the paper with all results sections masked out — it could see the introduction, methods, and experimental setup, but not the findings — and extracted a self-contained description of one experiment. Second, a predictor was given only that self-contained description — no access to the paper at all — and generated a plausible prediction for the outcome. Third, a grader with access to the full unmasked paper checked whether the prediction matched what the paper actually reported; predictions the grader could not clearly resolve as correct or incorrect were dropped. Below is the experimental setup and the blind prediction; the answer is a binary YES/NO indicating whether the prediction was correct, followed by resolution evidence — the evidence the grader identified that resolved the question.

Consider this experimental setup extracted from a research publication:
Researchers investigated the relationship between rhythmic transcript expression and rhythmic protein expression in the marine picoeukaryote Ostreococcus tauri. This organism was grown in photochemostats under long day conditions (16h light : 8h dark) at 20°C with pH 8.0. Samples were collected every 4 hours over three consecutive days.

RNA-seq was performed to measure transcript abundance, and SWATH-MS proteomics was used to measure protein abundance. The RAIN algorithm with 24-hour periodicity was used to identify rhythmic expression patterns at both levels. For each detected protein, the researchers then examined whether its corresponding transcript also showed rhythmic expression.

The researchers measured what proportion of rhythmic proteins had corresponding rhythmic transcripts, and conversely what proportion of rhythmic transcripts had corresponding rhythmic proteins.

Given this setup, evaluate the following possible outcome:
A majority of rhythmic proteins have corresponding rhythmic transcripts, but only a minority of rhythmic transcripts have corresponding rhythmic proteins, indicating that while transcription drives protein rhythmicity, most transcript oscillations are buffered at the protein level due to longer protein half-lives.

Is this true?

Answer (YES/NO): YES